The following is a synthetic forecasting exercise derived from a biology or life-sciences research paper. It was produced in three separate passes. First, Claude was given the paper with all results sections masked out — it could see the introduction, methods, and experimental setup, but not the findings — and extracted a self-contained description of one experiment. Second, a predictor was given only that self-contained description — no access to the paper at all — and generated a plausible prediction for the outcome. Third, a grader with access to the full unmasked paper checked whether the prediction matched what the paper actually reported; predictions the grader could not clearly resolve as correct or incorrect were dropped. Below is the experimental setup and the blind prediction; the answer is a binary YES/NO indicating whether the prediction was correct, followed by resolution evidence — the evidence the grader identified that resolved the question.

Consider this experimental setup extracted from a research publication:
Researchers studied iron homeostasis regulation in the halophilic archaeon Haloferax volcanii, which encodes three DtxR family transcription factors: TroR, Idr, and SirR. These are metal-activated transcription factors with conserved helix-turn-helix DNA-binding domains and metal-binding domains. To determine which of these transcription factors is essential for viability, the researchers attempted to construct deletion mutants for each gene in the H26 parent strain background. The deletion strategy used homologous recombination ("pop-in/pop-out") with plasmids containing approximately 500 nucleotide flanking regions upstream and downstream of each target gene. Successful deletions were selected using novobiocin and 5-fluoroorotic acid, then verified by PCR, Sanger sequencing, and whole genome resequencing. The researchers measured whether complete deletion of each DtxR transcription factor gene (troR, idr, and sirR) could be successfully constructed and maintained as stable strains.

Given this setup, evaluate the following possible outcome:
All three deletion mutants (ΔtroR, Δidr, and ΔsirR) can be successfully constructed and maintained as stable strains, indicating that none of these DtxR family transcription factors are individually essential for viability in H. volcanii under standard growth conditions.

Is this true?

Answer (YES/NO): NO